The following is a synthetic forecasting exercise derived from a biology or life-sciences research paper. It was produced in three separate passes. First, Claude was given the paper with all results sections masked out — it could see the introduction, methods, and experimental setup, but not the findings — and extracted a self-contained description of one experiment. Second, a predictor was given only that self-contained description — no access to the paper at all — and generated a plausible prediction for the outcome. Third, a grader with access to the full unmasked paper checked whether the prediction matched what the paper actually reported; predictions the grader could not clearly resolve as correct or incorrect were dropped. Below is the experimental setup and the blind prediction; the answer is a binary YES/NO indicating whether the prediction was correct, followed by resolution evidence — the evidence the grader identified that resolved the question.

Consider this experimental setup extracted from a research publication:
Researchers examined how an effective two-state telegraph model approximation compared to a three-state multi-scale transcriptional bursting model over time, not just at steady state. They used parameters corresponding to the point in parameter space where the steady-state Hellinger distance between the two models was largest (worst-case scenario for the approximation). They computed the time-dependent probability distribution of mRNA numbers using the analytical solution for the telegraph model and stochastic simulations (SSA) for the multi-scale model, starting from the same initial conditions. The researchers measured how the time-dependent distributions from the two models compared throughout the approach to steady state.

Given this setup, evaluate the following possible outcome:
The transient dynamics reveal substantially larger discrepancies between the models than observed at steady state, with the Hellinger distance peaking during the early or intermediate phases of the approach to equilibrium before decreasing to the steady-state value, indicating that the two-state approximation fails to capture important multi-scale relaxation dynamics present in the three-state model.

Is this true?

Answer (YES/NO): NO